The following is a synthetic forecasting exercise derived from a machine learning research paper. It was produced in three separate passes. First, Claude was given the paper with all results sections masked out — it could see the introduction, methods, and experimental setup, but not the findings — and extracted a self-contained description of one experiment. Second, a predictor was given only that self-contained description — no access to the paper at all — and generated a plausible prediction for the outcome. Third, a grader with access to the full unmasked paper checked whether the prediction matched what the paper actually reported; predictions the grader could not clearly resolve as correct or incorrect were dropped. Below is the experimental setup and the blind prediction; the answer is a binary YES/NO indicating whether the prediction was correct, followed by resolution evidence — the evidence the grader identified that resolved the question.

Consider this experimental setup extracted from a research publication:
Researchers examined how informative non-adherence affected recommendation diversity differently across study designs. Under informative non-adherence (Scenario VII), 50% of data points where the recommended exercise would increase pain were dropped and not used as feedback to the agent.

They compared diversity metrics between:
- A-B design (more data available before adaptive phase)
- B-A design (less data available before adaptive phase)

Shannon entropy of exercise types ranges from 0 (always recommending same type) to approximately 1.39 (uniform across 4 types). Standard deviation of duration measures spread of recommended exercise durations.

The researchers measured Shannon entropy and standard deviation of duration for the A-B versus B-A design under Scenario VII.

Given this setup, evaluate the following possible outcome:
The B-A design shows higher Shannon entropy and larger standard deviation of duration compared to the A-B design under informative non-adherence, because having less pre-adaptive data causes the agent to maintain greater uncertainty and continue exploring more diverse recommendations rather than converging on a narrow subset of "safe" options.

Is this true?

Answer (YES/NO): YES